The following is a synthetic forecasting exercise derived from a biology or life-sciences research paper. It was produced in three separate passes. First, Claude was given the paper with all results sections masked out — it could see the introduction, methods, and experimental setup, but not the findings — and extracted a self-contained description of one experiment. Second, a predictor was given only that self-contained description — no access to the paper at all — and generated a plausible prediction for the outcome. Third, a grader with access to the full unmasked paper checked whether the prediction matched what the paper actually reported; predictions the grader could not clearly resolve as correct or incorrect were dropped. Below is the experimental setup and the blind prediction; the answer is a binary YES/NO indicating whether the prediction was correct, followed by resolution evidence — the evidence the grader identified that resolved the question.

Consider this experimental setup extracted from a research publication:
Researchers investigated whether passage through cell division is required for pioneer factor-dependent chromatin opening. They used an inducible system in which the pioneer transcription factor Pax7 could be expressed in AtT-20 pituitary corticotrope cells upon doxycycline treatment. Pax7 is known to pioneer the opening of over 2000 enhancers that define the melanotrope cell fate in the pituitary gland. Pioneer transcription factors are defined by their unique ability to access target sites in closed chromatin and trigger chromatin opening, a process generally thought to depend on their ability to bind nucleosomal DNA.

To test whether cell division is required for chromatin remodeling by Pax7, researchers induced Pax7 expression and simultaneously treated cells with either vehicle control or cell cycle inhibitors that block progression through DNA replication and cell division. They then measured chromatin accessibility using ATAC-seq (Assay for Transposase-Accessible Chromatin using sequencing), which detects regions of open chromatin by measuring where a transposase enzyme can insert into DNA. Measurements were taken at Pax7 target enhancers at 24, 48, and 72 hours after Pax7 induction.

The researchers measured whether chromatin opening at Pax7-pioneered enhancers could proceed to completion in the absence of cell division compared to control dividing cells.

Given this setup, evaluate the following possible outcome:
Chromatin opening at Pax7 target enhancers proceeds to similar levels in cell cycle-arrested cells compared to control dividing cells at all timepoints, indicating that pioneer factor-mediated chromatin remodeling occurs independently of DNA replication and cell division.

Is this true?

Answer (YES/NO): NO